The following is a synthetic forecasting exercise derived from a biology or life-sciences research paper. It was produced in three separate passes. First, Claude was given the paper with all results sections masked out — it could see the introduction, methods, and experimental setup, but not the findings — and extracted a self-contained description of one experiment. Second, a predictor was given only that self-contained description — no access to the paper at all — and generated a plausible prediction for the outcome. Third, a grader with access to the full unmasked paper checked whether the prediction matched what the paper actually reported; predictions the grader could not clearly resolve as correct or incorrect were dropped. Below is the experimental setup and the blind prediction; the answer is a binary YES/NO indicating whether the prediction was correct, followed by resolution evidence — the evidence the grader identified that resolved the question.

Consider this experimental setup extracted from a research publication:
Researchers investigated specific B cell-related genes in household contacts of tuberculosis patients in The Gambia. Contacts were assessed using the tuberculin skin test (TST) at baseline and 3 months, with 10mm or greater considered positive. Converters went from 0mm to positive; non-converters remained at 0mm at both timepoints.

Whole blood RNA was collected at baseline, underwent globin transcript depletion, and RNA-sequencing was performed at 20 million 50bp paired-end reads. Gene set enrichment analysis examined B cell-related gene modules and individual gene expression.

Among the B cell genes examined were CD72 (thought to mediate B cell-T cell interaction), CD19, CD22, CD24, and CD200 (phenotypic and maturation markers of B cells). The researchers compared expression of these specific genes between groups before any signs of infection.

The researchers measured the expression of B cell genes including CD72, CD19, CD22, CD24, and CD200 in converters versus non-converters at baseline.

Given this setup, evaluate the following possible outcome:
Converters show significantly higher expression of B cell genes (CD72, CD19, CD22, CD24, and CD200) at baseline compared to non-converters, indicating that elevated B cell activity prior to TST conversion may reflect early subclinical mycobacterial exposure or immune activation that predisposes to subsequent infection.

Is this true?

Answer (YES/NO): NO